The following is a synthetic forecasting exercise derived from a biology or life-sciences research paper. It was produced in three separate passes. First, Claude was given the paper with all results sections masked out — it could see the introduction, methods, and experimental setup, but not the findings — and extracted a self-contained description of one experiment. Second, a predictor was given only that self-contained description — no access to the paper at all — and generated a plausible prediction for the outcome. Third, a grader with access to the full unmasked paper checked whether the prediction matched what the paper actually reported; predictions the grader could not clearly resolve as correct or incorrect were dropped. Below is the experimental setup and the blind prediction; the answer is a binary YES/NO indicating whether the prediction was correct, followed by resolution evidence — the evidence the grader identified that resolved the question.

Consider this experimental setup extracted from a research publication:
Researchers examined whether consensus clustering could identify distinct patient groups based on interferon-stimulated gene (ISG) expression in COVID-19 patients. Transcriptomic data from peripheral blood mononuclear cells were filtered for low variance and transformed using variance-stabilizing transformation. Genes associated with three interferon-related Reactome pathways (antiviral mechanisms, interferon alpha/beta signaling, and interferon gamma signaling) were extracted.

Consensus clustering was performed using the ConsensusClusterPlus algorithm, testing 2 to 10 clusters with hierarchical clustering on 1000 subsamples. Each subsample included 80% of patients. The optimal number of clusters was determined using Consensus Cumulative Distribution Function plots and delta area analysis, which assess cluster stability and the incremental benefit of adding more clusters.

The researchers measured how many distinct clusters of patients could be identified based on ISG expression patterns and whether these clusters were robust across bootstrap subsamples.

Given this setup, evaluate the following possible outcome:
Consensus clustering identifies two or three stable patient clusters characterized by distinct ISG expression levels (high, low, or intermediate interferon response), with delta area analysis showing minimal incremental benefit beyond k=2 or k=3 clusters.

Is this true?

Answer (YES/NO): YES